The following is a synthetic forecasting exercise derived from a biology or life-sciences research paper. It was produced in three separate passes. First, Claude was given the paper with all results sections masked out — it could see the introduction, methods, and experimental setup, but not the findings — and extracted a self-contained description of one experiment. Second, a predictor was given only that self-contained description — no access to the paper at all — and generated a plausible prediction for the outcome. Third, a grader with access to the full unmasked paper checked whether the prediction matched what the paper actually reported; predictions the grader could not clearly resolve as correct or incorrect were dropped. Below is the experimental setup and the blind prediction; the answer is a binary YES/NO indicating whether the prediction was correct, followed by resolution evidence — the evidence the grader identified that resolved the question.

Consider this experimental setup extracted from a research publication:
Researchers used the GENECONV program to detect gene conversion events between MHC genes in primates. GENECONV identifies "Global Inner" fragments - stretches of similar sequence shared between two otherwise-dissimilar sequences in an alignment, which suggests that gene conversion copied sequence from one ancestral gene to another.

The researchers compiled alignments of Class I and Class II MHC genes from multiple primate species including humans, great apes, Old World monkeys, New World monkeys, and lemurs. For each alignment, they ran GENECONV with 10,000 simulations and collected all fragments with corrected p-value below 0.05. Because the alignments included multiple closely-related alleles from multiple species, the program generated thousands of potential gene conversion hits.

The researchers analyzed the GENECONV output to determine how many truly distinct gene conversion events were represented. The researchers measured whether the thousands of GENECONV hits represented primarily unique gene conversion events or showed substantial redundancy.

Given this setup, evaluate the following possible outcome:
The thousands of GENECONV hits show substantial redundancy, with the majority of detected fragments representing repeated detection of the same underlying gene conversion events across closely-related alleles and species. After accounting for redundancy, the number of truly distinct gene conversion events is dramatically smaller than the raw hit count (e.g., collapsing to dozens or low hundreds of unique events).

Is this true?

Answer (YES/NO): YES